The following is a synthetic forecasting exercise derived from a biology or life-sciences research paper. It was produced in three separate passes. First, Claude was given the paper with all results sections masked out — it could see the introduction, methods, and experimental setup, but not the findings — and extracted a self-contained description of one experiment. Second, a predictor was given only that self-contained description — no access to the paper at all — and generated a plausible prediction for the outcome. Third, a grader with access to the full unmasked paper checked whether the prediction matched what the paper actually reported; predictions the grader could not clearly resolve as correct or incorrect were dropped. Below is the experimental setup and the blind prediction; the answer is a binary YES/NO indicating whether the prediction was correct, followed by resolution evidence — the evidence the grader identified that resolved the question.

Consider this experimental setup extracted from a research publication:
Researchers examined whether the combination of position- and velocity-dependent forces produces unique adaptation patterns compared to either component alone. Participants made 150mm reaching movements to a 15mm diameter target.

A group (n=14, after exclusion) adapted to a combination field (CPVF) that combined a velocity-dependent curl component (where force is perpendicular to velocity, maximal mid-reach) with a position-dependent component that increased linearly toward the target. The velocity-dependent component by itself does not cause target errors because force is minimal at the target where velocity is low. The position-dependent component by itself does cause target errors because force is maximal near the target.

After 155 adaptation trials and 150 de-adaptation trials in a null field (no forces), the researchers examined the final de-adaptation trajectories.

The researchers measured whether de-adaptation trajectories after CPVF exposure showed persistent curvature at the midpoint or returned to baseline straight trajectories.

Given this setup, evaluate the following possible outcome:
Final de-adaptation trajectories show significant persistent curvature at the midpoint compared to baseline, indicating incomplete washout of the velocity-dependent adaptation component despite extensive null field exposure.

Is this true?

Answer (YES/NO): NO